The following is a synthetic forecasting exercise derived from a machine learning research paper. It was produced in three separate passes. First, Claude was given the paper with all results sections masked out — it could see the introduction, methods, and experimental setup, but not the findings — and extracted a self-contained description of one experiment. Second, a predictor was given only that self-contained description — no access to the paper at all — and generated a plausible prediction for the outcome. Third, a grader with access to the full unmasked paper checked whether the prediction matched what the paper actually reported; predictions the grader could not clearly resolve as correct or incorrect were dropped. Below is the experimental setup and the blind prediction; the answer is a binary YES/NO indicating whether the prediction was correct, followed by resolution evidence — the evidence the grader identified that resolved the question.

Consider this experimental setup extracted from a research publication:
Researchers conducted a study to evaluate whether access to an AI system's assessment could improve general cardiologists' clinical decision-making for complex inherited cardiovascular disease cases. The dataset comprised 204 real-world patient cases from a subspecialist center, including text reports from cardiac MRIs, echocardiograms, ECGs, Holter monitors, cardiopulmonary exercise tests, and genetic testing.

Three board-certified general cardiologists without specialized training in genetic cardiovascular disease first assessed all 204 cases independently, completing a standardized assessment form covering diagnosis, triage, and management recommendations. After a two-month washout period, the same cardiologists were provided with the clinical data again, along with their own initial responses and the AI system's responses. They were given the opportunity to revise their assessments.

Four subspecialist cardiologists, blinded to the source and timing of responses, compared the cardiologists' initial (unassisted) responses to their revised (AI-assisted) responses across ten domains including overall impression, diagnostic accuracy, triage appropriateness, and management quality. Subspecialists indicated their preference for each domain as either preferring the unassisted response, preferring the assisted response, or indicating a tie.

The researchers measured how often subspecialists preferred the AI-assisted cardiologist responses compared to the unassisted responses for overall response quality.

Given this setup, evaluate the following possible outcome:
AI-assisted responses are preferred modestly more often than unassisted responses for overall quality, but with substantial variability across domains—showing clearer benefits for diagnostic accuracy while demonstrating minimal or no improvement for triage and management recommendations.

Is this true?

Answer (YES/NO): NO